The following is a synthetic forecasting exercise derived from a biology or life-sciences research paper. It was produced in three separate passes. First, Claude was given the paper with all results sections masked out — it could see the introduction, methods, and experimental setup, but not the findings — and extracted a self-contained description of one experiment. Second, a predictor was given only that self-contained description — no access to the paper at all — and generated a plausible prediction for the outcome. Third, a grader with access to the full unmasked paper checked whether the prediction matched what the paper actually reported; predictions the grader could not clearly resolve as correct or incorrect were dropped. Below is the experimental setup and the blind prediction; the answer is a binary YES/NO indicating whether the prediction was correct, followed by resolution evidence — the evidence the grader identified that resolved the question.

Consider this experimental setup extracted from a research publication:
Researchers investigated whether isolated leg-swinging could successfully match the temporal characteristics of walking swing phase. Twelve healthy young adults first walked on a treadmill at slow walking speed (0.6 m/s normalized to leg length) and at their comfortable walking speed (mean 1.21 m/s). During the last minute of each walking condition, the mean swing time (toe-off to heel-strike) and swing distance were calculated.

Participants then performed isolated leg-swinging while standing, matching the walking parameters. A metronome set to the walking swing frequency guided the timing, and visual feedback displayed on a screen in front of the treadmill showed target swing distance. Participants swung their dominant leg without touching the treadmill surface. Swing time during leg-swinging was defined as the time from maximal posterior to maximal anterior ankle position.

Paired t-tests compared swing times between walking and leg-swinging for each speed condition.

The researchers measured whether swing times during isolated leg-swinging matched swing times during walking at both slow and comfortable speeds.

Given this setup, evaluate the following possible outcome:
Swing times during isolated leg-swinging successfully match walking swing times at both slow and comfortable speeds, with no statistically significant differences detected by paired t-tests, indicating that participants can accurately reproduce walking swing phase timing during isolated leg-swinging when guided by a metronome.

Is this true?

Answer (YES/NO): YES